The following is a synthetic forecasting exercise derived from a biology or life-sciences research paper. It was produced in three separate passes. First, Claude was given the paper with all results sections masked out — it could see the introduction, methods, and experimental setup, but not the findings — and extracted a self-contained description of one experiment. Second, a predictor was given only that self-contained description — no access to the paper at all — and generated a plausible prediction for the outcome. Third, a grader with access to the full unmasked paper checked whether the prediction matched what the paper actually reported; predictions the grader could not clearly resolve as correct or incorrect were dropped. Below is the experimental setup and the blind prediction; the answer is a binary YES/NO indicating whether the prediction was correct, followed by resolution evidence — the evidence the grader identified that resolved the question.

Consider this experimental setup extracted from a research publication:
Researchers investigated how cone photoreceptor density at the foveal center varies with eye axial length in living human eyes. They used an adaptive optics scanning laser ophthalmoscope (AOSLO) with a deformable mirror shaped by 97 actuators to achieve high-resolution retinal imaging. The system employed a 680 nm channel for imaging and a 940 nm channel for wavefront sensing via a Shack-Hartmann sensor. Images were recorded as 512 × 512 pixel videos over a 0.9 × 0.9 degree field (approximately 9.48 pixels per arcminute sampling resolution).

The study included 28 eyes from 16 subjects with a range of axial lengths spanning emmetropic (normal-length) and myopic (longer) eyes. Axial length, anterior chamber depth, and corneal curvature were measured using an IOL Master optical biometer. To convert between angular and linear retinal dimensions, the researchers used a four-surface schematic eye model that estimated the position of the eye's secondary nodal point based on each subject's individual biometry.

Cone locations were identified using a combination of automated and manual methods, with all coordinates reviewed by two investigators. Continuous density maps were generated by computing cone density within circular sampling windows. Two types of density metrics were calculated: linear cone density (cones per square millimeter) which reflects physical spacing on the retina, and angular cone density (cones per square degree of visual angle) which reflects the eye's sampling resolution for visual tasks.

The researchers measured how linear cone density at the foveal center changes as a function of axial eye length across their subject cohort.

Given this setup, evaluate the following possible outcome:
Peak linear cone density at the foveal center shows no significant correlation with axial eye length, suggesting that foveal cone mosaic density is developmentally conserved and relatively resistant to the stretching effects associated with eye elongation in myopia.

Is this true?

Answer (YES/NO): NO